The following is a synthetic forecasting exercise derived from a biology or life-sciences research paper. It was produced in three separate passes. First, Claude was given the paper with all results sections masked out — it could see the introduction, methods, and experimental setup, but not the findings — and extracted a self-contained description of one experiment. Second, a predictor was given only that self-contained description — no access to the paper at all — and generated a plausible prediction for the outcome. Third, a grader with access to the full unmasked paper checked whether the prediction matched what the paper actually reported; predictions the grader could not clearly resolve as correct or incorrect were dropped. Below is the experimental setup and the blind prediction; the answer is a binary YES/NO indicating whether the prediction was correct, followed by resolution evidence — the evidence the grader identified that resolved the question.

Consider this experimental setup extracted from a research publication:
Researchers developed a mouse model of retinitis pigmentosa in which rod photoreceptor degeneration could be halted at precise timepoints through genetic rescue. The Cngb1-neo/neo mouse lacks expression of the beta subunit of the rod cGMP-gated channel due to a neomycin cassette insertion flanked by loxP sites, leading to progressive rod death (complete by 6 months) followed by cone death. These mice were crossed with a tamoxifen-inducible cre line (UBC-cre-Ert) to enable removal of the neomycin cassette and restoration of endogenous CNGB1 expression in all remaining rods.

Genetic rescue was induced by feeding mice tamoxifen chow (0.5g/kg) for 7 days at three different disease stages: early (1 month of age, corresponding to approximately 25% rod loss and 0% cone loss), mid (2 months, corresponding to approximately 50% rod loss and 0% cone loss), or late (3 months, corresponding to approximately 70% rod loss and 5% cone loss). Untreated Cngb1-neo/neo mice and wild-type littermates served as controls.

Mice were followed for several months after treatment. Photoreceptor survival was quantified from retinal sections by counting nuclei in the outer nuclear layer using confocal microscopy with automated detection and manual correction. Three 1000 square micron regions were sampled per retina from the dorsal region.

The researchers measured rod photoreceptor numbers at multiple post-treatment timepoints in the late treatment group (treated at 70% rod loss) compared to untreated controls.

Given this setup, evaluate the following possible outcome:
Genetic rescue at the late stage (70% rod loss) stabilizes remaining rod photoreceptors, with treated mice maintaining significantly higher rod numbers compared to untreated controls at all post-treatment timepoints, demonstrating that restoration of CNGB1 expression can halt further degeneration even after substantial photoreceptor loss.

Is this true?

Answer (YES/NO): NO